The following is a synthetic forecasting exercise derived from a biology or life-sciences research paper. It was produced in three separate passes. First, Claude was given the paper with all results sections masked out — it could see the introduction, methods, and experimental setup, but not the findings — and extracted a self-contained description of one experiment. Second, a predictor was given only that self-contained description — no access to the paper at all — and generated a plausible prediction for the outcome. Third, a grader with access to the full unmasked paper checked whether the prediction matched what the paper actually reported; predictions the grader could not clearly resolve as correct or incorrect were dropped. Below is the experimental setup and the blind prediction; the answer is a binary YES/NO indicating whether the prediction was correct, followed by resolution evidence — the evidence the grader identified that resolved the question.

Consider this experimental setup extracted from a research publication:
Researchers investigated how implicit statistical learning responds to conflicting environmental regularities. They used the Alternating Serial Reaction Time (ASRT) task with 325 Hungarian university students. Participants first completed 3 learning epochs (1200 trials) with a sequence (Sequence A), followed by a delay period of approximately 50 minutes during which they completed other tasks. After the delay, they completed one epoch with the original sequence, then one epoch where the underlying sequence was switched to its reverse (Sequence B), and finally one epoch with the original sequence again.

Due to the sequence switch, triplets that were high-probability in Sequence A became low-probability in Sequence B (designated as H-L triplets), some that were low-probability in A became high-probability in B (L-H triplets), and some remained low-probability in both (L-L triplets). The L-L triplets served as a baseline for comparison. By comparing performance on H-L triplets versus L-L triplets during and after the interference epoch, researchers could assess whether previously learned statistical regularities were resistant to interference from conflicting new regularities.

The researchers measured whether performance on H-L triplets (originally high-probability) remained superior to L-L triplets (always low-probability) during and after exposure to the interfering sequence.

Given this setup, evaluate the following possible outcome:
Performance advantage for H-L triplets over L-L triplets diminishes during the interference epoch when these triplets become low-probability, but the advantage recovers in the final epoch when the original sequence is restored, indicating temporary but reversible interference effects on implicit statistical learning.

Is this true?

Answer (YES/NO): NO